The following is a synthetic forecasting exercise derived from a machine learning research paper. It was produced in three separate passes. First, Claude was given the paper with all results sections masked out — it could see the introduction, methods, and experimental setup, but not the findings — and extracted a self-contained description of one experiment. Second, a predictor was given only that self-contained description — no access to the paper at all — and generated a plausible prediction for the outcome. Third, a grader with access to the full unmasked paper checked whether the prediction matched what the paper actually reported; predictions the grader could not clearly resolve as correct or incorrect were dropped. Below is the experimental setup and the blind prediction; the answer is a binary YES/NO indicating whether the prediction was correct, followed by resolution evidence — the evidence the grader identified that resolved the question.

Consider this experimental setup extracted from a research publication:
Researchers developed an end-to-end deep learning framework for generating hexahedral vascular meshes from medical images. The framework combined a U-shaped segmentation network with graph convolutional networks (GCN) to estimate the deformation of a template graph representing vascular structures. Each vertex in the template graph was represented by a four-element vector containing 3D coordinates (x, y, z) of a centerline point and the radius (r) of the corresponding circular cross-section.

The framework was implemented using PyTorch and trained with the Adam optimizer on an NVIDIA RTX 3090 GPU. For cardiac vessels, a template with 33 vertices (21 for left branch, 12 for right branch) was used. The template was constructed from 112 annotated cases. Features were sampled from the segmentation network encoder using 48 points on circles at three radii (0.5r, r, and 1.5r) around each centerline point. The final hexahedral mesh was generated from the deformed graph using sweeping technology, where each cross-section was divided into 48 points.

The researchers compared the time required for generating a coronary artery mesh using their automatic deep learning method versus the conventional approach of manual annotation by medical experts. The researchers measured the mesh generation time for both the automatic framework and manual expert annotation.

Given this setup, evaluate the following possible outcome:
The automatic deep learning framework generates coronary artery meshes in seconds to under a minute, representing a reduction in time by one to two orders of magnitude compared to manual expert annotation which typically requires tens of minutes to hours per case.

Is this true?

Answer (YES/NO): NO